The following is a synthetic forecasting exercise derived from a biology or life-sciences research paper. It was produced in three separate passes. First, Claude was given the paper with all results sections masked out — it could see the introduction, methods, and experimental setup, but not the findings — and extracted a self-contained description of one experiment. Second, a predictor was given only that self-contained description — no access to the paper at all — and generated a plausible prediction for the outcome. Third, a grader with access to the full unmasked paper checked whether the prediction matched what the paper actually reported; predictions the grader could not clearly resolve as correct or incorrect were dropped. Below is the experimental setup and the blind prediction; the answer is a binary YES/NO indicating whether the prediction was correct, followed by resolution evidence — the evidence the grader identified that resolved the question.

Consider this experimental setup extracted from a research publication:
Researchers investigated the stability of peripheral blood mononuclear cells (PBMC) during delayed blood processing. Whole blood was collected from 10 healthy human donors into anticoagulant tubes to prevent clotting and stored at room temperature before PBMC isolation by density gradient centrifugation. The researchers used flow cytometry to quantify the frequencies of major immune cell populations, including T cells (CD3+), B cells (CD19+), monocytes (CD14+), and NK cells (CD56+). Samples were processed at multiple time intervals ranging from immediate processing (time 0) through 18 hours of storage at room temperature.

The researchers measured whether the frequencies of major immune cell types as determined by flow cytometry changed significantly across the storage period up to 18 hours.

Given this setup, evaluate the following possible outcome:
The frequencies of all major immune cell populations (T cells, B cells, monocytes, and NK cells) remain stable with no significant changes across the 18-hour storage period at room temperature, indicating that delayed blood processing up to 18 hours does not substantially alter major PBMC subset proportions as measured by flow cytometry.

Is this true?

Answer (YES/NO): YES